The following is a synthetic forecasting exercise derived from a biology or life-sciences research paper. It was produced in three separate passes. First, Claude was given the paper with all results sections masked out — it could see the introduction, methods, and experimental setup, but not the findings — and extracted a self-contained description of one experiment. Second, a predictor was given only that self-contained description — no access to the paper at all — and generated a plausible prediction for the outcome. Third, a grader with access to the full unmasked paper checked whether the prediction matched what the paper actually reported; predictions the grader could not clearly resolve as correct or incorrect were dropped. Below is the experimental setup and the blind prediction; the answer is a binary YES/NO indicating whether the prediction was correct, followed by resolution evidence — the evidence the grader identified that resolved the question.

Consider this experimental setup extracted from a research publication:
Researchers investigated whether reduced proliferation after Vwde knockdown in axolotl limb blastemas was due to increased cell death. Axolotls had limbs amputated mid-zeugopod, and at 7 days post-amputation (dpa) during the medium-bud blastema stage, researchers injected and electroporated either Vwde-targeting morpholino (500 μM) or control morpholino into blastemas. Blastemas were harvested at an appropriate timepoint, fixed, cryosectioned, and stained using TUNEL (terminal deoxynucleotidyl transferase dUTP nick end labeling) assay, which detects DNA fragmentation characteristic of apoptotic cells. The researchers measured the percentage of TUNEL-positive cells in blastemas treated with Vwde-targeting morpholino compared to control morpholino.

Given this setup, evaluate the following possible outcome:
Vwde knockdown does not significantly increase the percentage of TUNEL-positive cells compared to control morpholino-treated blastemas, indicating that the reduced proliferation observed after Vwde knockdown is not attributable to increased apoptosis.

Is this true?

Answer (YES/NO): YES